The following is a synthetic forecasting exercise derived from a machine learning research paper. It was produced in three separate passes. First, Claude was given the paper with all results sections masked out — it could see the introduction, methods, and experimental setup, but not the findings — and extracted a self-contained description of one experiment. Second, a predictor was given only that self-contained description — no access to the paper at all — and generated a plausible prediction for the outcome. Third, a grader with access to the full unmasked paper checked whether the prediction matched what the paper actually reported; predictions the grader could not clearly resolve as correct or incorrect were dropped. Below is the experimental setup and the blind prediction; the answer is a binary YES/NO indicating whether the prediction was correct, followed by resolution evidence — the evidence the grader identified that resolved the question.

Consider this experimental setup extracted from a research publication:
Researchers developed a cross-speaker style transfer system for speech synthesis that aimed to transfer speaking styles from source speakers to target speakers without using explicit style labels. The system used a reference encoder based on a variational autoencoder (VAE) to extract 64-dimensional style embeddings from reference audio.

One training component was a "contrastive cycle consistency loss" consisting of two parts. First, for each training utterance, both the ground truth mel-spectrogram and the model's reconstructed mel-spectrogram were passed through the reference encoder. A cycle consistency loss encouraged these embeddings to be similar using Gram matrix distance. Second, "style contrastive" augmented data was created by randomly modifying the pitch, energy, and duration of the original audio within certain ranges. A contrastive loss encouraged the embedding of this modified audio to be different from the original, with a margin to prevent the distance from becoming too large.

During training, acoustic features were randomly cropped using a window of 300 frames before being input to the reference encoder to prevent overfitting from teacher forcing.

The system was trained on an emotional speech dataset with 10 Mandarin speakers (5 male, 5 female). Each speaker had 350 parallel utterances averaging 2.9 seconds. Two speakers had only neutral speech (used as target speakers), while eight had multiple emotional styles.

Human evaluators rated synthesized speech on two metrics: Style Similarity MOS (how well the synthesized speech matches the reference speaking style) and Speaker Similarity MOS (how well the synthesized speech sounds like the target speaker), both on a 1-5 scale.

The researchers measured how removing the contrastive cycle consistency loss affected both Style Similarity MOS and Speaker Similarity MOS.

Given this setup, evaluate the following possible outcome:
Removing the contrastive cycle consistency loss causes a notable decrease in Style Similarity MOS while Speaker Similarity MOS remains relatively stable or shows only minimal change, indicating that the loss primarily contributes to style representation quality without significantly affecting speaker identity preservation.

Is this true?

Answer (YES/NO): YES